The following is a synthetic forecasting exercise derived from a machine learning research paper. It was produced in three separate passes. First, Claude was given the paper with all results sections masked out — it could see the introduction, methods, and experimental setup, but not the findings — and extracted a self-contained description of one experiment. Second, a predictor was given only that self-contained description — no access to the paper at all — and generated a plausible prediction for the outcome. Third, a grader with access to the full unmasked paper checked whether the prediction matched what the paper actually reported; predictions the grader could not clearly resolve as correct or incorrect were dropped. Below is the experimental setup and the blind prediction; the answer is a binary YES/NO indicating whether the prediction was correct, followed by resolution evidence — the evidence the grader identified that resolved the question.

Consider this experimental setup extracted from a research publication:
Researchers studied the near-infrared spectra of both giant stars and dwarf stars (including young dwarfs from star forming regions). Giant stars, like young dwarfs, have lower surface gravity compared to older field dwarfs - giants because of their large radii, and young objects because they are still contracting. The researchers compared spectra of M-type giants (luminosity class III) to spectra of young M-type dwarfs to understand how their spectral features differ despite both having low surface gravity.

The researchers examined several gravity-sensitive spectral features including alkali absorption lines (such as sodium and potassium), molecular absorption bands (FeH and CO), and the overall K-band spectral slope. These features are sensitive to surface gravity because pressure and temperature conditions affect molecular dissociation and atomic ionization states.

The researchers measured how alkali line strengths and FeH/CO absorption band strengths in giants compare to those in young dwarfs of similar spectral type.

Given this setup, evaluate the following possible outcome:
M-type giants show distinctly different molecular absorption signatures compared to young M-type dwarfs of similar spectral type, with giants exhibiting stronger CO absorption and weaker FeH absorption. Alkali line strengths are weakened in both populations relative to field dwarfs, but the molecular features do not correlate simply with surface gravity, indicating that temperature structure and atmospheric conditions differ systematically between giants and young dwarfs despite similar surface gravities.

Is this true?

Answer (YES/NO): NO